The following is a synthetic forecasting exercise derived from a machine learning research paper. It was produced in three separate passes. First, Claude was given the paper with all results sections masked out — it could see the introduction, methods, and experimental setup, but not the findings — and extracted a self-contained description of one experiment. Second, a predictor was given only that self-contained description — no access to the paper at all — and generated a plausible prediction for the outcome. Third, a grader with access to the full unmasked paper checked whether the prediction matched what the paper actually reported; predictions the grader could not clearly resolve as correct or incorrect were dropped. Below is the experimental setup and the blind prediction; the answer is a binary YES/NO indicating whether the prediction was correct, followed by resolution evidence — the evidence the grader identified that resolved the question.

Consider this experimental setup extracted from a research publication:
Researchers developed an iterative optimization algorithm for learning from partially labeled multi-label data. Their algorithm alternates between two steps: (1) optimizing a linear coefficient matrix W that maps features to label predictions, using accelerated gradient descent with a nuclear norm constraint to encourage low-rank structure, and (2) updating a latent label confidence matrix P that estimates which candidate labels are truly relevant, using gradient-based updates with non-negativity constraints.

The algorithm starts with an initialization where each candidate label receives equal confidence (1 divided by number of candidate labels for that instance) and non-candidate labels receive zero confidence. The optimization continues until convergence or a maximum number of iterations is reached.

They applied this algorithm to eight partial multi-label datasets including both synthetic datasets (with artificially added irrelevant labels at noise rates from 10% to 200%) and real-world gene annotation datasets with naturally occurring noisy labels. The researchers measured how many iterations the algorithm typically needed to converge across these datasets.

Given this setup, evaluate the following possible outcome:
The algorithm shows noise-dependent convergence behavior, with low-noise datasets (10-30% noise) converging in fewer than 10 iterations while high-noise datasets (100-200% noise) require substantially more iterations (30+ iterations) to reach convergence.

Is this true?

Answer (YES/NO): NO